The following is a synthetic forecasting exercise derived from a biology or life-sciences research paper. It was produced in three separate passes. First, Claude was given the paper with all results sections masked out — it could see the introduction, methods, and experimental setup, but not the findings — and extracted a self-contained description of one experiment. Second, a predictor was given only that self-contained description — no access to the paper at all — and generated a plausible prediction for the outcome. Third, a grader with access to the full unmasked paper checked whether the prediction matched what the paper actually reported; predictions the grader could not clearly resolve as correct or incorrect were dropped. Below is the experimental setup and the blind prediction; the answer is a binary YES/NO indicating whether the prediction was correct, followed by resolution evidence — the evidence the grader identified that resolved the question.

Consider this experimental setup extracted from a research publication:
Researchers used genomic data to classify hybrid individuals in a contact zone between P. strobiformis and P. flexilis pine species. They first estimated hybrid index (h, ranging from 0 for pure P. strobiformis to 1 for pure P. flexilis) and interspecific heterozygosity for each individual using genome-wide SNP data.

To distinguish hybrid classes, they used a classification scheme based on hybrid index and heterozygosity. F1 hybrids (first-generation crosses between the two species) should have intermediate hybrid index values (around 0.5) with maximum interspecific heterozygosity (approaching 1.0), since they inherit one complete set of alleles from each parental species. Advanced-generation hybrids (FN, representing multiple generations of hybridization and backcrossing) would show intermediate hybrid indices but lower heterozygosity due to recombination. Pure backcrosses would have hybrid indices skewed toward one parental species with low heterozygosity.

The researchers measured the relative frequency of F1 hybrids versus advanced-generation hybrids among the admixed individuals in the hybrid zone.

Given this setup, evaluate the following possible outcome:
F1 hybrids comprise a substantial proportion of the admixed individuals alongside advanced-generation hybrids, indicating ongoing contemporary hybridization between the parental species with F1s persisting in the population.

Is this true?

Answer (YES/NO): NO